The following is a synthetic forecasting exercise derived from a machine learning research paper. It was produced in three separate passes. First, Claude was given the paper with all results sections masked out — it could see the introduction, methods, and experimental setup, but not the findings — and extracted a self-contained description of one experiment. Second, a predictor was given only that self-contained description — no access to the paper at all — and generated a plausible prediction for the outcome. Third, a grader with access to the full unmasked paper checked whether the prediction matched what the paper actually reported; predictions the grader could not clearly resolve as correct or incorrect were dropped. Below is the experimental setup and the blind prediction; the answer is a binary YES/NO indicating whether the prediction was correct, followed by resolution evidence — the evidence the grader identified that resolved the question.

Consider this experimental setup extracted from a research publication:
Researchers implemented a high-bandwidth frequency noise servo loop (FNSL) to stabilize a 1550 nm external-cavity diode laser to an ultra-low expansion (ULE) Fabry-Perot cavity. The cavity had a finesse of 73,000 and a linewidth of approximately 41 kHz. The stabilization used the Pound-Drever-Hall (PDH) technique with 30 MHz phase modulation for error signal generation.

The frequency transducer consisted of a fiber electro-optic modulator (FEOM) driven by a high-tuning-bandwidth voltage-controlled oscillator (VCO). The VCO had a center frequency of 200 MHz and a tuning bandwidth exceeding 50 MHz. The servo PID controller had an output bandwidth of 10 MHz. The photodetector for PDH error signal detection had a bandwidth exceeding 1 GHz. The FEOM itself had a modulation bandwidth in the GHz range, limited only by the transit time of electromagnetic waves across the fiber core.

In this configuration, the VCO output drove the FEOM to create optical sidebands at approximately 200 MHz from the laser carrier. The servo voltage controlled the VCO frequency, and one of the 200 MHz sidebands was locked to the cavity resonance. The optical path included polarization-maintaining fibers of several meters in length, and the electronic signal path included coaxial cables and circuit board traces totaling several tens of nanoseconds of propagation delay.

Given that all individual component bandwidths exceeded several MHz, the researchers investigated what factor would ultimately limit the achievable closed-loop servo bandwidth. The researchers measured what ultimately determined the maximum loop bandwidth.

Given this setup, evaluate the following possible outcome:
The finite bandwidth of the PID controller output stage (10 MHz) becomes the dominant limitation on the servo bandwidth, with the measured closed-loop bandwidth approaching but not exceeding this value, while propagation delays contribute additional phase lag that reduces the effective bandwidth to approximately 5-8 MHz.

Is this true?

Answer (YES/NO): NO